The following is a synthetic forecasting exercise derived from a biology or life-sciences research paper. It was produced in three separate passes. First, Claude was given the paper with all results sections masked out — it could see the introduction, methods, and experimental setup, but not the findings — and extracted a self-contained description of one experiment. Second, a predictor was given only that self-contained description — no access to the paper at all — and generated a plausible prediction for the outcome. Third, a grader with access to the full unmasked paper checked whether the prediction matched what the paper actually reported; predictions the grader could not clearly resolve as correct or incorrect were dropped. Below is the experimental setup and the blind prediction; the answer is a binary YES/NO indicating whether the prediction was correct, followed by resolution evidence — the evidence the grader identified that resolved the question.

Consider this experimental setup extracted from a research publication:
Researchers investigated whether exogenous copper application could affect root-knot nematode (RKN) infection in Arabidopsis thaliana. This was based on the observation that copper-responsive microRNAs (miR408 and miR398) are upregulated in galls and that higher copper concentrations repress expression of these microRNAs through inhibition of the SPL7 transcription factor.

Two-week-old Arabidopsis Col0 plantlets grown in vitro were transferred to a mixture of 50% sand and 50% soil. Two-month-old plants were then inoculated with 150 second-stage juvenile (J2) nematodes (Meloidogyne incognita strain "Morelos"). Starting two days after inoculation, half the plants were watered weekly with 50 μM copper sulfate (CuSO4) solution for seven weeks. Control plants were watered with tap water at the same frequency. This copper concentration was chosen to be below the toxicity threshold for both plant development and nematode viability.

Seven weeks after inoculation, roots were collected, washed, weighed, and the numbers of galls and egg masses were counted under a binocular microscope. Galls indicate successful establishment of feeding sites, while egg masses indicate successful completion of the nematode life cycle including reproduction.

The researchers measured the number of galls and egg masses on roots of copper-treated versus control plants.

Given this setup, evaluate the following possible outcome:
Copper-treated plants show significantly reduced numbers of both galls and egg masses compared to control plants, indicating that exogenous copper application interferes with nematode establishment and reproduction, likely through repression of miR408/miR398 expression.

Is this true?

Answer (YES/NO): YES